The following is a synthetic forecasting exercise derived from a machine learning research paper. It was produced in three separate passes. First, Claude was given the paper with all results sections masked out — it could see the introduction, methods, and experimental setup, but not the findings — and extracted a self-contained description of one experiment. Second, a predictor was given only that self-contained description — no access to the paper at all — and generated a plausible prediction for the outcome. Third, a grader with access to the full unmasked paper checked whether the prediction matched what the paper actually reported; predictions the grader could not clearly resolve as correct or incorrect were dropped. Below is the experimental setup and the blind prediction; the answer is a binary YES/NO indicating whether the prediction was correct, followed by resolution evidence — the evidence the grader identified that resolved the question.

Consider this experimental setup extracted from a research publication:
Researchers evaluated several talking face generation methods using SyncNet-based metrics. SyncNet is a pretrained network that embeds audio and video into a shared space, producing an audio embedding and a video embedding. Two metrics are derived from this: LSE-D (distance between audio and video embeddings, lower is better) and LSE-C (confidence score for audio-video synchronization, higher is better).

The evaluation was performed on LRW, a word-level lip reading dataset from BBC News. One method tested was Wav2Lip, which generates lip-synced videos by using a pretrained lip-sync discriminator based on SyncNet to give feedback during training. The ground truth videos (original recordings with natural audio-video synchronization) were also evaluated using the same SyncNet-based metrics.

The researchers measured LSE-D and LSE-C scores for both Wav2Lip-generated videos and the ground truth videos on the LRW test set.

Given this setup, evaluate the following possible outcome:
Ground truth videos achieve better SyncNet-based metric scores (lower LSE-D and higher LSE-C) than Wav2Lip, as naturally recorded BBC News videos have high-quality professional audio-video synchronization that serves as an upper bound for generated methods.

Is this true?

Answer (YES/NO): NO